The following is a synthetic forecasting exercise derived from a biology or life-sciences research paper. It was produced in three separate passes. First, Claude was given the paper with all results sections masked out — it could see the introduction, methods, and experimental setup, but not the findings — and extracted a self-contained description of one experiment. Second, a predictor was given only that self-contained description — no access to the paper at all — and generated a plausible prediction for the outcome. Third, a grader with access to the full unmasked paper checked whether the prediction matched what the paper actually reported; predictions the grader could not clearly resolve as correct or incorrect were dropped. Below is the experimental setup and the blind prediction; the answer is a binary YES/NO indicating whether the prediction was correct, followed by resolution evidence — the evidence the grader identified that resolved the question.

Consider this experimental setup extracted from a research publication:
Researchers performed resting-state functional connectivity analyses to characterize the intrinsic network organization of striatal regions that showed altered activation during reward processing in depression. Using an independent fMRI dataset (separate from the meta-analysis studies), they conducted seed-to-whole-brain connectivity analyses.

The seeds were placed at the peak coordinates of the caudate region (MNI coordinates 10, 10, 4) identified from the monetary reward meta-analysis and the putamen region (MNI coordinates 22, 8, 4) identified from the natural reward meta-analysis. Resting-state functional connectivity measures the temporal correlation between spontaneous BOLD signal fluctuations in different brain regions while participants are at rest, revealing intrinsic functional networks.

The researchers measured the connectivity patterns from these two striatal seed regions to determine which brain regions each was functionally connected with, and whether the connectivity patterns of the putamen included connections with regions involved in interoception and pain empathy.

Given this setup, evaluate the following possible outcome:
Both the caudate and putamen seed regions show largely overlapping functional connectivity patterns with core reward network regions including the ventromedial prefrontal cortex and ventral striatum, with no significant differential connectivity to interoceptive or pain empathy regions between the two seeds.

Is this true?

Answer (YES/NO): NO